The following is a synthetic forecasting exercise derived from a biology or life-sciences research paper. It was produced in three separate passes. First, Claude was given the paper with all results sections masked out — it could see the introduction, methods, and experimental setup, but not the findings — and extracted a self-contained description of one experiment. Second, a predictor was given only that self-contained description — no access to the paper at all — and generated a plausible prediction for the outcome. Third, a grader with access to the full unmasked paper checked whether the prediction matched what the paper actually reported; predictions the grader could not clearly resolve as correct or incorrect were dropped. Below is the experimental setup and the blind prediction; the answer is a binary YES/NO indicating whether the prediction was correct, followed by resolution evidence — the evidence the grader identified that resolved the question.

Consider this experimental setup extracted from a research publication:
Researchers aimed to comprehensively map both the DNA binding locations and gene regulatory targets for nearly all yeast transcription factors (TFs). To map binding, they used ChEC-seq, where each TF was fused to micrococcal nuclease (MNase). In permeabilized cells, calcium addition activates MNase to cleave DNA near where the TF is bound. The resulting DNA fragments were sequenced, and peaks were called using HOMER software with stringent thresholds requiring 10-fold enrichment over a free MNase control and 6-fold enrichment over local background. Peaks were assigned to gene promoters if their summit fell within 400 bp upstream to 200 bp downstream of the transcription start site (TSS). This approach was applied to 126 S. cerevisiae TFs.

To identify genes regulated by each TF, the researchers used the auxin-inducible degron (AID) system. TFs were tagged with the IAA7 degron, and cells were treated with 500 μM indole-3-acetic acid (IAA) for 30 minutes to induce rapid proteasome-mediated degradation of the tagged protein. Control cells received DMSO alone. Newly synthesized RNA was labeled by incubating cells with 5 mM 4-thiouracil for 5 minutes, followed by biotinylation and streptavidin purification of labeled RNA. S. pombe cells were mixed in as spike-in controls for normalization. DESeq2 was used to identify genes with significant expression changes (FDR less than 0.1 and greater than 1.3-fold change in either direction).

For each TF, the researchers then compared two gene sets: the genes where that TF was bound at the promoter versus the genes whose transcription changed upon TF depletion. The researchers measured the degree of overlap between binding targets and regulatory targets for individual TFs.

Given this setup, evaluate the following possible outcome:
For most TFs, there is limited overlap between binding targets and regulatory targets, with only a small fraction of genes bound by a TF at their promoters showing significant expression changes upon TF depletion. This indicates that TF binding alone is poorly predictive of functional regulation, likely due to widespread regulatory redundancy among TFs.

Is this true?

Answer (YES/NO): YES